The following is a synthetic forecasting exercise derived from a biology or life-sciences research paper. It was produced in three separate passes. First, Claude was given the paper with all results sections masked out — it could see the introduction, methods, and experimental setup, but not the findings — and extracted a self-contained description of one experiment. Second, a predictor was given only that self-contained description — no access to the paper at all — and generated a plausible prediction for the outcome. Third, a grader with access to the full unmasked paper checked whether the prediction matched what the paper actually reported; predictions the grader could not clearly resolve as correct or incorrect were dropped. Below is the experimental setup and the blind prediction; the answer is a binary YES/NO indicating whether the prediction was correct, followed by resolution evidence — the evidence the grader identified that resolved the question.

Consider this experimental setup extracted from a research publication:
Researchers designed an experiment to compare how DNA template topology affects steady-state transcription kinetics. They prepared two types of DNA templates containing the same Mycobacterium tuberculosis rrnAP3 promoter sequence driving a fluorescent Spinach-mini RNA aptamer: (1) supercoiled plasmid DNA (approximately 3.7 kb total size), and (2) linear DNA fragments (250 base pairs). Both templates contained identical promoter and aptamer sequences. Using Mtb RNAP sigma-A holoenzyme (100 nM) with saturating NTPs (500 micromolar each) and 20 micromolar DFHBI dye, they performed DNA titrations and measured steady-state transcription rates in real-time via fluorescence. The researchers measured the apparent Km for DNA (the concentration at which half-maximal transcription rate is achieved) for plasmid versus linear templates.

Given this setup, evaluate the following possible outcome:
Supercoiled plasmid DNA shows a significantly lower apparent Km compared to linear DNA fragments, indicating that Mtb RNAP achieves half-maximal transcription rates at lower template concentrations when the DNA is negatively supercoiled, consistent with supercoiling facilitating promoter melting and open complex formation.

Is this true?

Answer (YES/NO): NO